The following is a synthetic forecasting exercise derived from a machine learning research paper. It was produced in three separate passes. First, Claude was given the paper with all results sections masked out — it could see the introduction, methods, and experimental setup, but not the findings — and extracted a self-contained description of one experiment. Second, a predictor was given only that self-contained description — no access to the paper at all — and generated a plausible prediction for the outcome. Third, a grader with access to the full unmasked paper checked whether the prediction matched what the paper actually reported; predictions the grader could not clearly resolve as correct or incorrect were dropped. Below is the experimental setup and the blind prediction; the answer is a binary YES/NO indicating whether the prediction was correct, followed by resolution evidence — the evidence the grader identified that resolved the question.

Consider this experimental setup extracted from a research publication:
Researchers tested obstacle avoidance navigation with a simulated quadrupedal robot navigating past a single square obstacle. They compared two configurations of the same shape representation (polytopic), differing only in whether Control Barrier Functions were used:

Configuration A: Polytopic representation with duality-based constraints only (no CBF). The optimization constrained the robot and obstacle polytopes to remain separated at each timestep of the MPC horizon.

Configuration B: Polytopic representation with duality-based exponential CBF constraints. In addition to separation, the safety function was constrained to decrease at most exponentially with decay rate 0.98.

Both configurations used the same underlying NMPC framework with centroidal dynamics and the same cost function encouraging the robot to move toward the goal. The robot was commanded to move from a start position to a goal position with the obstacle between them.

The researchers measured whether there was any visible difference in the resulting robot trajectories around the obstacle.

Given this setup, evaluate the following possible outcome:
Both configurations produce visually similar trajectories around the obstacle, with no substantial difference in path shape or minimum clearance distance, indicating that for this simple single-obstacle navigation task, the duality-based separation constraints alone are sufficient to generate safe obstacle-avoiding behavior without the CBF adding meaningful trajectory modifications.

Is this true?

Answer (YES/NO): NO